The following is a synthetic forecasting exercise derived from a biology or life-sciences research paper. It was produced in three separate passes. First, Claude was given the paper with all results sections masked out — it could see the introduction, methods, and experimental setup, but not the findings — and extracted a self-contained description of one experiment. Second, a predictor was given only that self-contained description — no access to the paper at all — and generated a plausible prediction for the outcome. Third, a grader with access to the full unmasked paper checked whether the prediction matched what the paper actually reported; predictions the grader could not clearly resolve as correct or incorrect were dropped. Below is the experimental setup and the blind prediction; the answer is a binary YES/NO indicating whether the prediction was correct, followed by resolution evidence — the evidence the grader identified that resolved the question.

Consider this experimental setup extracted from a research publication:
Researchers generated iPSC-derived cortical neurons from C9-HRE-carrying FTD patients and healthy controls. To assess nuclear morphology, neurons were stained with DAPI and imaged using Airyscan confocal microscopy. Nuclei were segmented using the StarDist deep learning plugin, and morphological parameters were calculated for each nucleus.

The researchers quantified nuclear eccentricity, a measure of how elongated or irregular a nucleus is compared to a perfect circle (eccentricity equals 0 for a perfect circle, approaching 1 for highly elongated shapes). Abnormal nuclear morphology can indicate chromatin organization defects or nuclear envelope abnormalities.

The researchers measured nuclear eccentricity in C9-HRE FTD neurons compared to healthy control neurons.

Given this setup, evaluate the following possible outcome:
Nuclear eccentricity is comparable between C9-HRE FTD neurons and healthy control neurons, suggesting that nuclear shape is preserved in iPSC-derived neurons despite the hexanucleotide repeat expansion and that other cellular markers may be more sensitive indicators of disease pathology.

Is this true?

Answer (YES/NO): NO